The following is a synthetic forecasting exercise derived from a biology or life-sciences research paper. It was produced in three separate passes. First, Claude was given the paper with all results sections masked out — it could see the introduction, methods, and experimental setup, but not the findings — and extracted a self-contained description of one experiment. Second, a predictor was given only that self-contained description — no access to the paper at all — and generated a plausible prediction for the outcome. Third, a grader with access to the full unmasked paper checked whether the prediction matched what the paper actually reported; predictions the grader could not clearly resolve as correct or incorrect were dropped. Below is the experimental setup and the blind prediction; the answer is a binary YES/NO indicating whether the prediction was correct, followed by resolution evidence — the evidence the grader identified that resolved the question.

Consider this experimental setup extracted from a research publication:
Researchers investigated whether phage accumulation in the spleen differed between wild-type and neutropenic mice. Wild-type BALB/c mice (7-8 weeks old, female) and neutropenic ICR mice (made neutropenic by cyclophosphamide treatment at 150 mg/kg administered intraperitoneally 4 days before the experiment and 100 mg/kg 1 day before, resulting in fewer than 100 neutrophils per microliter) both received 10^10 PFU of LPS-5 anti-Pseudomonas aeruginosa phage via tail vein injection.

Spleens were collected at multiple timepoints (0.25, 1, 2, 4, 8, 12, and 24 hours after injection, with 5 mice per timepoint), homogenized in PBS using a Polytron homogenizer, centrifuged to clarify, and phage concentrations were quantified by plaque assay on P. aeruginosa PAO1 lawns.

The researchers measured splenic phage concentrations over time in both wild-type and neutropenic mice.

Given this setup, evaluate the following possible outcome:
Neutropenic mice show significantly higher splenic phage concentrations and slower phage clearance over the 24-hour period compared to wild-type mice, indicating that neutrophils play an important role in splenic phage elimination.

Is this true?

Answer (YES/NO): NO